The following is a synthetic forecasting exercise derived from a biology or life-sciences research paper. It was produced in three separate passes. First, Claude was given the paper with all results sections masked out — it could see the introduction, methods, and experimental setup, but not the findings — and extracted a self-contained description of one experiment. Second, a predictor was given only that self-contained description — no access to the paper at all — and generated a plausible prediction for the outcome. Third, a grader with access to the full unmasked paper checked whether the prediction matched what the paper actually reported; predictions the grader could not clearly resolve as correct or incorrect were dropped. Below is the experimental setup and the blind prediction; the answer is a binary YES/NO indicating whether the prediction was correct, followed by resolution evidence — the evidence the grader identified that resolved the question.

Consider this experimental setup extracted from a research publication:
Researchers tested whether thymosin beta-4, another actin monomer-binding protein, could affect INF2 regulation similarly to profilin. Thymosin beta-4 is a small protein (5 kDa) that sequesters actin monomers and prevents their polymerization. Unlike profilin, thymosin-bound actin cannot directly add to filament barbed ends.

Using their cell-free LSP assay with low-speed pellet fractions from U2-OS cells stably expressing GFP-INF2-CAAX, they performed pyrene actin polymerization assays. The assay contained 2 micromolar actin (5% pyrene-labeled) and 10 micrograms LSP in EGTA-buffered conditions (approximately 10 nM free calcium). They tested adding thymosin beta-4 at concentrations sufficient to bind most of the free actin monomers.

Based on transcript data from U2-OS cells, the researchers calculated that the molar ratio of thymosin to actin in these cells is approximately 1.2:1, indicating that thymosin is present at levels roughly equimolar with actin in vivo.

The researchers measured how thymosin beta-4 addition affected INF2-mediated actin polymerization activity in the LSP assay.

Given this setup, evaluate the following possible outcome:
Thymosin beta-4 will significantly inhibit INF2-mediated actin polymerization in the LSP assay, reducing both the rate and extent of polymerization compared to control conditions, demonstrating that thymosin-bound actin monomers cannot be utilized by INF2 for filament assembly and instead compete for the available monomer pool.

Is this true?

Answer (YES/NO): NO